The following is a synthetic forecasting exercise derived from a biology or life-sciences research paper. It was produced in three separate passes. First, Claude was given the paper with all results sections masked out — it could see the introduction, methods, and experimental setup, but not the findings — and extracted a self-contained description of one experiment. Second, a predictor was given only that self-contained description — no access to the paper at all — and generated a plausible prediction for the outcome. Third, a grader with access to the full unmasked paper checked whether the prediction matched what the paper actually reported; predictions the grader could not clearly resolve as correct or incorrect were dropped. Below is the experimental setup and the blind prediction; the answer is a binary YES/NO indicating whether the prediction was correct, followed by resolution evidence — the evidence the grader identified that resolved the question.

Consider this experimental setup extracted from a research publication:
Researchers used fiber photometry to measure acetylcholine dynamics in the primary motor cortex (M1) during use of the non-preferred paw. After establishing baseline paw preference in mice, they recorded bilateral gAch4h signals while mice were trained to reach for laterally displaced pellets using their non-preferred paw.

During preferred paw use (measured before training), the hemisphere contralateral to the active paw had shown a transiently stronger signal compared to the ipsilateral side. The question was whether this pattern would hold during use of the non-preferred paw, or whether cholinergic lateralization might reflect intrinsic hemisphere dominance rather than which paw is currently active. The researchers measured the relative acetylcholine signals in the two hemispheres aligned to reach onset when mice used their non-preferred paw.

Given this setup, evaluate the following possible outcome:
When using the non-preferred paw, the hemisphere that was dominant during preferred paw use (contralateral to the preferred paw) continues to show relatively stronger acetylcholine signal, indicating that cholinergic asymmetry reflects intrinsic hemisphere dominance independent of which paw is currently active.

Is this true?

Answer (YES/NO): NO